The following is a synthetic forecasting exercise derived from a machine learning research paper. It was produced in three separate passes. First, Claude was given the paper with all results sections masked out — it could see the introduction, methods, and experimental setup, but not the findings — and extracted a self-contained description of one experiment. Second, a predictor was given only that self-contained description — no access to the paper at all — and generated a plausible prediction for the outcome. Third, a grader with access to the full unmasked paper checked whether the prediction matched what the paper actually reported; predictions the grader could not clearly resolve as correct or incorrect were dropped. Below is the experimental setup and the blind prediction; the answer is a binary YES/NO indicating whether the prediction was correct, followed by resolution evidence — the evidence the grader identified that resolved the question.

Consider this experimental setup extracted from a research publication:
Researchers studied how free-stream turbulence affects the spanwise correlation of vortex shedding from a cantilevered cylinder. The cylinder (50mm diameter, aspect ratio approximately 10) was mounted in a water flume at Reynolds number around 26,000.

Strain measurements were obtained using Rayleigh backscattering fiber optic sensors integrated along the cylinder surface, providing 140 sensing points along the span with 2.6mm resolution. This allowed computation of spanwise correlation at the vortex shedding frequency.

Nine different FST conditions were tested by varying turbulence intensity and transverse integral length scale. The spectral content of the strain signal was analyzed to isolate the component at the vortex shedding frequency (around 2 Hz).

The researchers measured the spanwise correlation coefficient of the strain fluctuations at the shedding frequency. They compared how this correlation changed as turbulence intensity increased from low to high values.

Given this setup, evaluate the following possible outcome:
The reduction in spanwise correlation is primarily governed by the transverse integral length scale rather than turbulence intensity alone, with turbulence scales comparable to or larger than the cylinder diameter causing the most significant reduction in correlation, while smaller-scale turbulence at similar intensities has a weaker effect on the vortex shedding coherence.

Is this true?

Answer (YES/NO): NO